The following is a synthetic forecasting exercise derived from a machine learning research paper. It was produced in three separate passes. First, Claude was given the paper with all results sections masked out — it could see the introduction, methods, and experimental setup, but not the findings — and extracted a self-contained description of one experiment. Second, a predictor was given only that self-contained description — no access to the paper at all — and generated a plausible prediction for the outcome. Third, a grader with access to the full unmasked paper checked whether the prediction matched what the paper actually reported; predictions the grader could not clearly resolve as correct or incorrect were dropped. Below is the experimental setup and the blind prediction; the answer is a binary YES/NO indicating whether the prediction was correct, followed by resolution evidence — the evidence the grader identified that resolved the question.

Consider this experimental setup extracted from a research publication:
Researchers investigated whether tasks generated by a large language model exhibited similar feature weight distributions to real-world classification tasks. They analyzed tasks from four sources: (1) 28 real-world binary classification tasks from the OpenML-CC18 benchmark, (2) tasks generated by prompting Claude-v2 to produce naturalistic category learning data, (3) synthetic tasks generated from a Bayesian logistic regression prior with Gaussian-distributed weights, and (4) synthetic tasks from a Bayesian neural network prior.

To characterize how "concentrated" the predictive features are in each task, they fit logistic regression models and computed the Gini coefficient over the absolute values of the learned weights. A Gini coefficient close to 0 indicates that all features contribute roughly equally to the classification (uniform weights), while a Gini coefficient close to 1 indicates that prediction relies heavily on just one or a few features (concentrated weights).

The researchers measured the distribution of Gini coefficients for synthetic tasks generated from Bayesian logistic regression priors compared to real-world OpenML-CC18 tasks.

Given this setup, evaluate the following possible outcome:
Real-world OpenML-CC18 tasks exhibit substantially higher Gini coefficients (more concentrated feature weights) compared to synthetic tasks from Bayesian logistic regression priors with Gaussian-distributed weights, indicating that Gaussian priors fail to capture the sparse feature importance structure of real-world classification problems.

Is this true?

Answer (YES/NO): YES